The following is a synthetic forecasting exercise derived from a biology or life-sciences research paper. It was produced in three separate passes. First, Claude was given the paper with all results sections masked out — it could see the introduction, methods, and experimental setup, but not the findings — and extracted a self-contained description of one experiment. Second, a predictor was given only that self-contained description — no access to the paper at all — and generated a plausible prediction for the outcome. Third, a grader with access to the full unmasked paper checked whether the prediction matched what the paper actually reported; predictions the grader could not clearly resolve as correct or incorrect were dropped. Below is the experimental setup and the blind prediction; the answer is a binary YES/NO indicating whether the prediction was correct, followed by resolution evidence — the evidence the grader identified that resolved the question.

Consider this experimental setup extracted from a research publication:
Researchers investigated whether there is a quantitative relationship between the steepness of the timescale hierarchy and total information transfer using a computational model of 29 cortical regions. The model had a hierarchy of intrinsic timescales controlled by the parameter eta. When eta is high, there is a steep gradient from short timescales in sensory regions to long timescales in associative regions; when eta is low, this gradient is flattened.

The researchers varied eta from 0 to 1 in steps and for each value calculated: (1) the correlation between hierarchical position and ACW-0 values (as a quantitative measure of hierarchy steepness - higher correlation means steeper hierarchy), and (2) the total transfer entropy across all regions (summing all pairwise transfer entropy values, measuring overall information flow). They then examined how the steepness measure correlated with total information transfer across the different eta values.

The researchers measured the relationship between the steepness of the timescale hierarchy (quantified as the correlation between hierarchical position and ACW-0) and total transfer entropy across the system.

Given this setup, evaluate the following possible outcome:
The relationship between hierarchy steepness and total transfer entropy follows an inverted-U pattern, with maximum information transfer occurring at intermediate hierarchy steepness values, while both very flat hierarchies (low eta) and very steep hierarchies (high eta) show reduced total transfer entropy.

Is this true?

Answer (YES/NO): NO